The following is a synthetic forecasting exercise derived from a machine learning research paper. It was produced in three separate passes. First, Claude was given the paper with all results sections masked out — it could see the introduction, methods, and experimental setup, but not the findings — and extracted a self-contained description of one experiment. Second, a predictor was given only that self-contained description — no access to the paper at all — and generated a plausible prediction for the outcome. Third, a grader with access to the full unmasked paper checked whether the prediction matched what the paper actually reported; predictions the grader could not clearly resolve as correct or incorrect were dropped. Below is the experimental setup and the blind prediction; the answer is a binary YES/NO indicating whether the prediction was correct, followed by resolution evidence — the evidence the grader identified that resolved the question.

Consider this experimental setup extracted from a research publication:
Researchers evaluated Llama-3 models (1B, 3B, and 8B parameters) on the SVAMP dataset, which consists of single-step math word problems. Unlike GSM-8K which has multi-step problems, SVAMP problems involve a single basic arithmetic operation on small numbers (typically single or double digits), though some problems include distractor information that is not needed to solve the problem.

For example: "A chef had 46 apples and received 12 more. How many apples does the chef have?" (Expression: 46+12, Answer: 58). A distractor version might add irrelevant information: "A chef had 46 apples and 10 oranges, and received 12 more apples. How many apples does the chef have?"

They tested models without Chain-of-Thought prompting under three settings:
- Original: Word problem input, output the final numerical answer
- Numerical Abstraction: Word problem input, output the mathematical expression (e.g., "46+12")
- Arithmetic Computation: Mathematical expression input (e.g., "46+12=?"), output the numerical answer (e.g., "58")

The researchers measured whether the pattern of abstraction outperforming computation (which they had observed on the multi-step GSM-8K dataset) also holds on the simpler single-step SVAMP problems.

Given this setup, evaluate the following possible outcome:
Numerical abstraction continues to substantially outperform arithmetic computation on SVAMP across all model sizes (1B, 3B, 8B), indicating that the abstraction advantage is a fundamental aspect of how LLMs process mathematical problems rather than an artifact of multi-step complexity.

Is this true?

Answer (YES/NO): YES